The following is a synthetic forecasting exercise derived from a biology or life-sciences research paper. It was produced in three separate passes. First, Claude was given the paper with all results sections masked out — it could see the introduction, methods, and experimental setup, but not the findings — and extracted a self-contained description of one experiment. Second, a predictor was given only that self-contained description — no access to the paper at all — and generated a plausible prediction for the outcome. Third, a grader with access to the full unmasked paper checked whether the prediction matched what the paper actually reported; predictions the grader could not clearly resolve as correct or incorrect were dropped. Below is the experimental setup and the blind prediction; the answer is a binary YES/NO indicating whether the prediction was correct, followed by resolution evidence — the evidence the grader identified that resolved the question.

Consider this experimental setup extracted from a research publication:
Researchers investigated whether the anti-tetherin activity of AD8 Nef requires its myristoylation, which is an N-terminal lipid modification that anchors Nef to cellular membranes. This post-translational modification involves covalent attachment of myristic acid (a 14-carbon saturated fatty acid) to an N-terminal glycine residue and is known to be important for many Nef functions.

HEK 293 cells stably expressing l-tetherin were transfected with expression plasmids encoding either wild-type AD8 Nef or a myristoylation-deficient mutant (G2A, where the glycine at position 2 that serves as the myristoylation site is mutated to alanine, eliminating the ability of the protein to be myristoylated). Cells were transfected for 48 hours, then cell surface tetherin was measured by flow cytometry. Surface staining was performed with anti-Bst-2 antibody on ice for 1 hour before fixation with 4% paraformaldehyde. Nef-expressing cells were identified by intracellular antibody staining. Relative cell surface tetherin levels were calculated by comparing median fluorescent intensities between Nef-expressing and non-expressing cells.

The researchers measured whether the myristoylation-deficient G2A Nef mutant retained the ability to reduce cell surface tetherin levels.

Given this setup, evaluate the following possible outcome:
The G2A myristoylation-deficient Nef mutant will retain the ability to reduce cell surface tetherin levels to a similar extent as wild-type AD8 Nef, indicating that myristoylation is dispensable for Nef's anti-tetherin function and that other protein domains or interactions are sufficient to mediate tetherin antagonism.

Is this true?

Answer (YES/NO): NO